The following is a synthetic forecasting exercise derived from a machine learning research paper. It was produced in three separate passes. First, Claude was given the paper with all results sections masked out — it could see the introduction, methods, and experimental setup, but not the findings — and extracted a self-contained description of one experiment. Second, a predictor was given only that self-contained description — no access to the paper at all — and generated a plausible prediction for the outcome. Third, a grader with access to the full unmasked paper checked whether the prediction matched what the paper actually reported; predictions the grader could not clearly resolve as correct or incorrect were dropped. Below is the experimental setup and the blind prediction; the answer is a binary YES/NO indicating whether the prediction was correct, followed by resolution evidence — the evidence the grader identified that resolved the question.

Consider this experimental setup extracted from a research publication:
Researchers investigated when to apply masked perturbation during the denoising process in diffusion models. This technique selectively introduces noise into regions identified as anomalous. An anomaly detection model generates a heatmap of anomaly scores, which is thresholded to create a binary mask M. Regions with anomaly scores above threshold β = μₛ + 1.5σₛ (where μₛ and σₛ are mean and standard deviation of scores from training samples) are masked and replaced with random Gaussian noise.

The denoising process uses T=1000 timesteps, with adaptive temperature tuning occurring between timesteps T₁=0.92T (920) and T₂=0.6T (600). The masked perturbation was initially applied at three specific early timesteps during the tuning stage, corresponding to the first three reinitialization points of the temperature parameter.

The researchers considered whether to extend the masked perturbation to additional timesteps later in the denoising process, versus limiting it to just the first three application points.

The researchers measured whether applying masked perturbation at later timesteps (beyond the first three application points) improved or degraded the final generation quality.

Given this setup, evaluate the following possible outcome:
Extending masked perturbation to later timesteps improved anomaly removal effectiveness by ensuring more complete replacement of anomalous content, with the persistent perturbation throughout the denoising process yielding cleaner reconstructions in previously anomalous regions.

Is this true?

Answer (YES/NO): NO